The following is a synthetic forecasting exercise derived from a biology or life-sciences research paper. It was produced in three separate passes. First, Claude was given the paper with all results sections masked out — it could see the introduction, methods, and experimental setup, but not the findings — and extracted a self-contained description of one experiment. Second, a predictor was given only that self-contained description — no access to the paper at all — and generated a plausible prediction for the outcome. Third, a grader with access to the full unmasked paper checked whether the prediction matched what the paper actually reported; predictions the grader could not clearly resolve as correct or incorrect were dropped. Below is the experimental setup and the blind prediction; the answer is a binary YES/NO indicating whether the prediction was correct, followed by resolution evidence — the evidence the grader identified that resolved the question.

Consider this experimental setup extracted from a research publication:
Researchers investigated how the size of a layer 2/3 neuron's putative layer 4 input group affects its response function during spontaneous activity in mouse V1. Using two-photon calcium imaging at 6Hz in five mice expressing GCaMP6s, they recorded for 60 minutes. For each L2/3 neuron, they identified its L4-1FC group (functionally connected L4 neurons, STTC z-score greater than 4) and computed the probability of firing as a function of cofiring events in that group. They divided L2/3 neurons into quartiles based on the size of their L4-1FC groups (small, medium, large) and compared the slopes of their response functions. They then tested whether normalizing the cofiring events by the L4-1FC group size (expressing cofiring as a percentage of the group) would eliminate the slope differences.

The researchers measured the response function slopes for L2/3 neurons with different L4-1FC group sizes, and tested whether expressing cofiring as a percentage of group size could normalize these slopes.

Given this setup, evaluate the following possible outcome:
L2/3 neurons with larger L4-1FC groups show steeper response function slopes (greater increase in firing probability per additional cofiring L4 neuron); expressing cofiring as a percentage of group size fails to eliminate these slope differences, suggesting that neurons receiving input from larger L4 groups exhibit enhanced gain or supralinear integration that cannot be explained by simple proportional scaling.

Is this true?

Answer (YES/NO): NO